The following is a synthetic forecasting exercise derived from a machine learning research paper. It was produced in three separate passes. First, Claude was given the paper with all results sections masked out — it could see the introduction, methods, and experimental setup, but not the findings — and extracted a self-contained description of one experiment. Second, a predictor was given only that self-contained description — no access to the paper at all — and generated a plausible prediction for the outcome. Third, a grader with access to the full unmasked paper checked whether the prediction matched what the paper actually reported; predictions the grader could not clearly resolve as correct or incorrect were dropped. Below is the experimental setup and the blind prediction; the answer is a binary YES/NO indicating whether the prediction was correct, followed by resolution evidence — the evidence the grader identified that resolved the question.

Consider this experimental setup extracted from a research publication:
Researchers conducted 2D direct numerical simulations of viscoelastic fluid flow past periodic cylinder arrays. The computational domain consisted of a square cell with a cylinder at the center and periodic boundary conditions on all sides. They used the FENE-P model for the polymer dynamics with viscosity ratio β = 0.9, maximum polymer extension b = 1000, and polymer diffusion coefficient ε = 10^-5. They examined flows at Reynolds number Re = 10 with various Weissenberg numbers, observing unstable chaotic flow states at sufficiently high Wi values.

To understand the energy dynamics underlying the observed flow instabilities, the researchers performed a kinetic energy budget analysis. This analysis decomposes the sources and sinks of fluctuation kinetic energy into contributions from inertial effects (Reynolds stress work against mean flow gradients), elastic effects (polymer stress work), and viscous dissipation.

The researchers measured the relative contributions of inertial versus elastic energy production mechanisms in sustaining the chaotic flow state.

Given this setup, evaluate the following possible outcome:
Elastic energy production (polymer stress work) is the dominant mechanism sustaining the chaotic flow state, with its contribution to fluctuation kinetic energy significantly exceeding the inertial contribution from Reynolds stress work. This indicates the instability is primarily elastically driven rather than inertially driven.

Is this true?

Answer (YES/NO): YES